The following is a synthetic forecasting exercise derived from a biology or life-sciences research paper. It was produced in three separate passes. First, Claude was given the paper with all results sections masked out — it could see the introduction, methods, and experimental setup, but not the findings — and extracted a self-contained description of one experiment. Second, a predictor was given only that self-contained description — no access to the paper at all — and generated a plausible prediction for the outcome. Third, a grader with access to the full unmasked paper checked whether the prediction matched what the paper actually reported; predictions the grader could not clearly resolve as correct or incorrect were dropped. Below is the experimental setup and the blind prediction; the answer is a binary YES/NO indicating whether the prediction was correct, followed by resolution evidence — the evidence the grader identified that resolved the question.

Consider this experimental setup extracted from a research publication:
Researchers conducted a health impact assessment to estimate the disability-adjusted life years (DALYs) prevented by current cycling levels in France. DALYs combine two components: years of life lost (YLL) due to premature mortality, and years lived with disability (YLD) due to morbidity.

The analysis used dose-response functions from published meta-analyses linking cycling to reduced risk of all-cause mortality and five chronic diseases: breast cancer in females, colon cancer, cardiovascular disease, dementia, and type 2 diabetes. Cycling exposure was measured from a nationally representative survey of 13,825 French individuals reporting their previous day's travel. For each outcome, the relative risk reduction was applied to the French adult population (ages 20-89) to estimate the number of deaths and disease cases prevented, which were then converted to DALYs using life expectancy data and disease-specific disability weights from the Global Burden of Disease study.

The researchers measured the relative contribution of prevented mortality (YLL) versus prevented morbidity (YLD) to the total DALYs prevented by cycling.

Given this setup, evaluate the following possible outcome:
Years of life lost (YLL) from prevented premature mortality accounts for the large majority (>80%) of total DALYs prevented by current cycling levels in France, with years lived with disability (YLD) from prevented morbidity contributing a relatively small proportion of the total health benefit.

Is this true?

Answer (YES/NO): YES